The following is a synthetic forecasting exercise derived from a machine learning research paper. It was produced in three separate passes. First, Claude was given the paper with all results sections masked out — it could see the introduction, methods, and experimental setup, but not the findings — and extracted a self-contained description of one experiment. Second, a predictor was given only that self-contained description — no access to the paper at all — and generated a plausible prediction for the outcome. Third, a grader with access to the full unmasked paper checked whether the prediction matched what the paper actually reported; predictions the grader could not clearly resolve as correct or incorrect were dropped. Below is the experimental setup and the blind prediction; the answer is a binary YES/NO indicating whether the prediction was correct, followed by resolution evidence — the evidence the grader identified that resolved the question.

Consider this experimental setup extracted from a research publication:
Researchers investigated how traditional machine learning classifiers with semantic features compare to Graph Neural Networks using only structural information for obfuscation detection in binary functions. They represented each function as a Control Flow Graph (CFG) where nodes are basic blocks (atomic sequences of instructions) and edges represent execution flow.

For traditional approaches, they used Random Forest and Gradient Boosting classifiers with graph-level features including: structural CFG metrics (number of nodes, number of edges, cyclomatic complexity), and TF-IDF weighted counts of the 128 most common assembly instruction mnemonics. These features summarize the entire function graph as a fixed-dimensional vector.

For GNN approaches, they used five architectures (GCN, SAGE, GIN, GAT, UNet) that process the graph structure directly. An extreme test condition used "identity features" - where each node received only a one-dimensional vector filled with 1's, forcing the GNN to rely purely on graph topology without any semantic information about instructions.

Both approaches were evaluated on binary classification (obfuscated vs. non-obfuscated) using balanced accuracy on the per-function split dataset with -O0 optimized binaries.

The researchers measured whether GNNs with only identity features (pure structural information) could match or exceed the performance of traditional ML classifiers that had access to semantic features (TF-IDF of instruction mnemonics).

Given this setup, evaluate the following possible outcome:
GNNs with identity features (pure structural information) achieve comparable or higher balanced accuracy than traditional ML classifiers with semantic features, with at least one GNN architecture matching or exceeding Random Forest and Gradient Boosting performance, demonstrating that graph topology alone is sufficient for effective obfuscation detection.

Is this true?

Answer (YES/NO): NO